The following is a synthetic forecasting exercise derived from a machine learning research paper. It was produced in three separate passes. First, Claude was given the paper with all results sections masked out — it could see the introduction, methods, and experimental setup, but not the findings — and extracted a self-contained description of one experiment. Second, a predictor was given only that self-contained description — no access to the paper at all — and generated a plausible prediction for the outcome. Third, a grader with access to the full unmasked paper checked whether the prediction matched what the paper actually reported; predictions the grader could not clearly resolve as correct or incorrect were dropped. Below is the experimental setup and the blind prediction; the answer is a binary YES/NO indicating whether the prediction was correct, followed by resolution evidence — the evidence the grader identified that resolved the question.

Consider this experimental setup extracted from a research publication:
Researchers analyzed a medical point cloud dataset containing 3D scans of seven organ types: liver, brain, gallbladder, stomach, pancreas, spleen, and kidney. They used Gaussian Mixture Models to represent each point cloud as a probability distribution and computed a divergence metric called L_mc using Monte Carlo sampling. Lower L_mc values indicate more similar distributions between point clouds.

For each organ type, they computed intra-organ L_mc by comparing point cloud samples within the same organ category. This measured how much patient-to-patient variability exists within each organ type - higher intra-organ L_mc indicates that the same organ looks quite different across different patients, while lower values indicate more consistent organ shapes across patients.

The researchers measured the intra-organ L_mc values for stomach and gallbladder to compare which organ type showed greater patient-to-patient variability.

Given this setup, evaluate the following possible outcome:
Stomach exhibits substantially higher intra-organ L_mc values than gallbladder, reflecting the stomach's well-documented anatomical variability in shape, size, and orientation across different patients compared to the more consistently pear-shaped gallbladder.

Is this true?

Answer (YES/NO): NO